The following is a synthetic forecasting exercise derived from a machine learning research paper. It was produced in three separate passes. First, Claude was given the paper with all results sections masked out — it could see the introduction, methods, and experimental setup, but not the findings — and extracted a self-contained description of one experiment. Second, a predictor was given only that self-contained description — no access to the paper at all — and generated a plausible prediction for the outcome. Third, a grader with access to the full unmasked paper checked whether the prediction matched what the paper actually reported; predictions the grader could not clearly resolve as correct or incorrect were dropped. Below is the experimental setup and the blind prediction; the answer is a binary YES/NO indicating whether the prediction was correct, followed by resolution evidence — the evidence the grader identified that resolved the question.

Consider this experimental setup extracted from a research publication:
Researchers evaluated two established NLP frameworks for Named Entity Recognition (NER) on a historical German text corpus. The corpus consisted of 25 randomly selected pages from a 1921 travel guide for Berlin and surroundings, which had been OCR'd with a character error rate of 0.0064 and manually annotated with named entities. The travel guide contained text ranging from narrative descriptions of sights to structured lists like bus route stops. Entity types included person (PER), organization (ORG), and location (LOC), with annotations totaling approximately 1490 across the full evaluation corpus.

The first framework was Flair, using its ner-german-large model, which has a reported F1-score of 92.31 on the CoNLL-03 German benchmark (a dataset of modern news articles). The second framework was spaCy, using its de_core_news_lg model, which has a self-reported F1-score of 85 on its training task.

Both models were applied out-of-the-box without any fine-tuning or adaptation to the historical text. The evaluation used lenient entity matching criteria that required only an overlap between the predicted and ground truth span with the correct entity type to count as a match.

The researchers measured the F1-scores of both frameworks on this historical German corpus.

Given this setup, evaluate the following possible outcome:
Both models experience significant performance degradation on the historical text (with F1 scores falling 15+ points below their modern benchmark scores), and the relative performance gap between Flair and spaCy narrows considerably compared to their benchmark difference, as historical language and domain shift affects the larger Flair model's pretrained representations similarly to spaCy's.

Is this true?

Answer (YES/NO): NO